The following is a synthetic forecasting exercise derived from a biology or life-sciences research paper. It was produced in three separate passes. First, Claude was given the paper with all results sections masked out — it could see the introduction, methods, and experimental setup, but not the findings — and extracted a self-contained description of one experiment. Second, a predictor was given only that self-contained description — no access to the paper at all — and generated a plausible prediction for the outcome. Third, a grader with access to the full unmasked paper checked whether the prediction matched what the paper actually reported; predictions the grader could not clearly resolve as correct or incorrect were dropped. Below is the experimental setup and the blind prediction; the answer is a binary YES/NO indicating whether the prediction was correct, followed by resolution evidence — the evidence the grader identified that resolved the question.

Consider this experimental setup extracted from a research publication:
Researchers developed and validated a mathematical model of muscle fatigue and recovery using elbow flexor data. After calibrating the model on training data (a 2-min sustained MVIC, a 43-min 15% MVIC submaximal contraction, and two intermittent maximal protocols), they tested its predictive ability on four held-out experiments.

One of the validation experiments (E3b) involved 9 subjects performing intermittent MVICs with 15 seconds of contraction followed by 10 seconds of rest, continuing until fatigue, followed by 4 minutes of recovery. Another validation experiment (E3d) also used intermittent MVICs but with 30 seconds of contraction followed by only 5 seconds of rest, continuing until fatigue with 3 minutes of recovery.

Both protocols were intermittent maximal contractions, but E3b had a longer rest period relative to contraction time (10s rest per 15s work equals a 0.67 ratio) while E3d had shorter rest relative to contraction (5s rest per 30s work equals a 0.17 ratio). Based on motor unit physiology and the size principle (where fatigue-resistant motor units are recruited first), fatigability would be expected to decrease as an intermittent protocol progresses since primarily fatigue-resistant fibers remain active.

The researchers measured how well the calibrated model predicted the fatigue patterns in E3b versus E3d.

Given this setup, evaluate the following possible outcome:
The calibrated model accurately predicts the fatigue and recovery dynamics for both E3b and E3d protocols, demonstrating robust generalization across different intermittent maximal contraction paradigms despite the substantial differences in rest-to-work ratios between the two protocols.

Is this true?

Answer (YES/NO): NO